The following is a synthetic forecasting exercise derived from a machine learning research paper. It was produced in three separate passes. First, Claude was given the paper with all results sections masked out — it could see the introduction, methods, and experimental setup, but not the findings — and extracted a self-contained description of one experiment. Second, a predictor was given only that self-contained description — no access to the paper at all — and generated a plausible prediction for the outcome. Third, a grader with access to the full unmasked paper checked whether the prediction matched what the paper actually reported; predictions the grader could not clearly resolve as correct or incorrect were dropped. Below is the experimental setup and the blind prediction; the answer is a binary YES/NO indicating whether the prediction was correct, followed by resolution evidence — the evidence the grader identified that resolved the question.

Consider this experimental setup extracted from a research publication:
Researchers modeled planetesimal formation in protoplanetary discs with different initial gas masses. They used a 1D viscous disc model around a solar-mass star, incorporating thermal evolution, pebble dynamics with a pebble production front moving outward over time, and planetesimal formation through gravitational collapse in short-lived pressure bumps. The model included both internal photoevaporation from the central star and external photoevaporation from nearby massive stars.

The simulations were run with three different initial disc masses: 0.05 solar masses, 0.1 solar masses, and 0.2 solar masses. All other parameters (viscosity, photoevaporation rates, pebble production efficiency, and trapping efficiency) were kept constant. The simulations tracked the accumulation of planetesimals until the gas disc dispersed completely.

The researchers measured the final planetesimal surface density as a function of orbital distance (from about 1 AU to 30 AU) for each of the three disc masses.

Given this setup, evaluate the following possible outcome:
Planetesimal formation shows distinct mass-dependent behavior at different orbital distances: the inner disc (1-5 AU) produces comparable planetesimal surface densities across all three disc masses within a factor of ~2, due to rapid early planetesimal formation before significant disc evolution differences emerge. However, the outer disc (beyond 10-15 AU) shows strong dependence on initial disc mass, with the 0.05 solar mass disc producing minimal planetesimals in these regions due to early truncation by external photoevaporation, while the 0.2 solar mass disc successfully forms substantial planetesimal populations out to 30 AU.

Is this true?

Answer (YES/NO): NO